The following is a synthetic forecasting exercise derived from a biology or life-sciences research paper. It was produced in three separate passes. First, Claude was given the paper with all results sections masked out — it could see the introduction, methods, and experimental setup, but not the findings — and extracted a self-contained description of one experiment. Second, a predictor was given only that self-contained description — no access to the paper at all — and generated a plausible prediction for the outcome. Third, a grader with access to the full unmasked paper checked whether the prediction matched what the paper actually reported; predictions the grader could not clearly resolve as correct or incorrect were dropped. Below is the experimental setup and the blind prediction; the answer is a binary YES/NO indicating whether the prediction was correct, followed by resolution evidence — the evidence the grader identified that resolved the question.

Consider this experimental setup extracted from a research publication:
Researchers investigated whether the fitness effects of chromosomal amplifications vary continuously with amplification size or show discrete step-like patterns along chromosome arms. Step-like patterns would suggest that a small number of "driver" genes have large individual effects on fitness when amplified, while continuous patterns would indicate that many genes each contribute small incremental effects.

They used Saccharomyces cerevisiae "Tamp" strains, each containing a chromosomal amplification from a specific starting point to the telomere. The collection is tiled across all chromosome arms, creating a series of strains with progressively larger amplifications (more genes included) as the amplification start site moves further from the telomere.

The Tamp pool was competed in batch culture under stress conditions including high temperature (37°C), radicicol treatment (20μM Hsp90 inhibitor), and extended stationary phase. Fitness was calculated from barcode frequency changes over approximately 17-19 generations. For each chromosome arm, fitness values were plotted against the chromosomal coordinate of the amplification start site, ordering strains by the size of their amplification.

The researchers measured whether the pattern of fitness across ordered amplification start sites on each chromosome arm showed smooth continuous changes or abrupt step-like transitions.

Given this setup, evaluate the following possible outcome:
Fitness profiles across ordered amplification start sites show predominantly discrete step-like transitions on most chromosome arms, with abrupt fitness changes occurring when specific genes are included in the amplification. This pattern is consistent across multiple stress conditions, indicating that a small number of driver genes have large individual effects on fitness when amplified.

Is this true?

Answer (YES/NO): NO